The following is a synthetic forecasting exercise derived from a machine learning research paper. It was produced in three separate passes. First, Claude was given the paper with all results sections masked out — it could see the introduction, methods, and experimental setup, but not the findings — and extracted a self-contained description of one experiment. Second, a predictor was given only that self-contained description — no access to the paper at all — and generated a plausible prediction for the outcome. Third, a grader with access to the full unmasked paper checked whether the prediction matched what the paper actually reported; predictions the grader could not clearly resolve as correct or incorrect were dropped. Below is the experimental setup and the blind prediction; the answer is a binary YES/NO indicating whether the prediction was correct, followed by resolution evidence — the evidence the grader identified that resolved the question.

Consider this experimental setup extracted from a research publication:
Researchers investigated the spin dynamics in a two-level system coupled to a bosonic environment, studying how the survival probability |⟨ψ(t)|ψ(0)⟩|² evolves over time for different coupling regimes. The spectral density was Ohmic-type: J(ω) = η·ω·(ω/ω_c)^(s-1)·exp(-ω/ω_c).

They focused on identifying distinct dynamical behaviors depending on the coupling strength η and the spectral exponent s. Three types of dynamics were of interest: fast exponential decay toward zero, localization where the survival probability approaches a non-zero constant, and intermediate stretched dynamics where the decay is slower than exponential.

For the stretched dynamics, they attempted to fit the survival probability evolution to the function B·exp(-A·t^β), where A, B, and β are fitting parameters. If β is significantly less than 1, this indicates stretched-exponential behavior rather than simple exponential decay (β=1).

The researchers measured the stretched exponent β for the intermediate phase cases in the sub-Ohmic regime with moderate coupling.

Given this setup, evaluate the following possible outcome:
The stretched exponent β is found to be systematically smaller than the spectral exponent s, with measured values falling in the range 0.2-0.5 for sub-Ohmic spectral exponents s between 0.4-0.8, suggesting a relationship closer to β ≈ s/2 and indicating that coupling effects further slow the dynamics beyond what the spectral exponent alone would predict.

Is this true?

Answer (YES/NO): NO